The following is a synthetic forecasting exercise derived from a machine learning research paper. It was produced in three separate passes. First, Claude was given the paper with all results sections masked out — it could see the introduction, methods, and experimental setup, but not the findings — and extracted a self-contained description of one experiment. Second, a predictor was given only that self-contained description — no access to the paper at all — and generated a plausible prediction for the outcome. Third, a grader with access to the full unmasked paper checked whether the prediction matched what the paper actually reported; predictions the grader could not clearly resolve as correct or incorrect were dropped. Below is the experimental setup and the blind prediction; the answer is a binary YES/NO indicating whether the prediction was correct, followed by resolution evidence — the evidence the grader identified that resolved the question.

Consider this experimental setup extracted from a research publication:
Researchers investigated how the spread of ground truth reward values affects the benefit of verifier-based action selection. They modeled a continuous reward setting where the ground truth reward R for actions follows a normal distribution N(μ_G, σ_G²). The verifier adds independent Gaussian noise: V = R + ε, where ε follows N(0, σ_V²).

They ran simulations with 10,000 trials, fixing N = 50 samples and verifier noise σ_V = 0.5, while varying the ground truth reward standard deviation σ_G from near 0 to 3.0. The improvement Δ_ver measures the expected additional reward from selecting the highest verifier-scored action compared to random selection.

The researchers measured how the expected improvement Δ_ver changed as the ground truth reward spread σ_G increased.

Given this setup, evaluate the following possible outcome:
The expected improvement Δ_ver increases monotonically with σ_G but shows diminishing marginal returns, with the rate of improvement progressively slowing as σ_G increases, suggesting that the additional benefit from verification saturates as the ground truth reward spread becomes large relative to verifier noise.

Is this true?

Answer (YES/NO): NO